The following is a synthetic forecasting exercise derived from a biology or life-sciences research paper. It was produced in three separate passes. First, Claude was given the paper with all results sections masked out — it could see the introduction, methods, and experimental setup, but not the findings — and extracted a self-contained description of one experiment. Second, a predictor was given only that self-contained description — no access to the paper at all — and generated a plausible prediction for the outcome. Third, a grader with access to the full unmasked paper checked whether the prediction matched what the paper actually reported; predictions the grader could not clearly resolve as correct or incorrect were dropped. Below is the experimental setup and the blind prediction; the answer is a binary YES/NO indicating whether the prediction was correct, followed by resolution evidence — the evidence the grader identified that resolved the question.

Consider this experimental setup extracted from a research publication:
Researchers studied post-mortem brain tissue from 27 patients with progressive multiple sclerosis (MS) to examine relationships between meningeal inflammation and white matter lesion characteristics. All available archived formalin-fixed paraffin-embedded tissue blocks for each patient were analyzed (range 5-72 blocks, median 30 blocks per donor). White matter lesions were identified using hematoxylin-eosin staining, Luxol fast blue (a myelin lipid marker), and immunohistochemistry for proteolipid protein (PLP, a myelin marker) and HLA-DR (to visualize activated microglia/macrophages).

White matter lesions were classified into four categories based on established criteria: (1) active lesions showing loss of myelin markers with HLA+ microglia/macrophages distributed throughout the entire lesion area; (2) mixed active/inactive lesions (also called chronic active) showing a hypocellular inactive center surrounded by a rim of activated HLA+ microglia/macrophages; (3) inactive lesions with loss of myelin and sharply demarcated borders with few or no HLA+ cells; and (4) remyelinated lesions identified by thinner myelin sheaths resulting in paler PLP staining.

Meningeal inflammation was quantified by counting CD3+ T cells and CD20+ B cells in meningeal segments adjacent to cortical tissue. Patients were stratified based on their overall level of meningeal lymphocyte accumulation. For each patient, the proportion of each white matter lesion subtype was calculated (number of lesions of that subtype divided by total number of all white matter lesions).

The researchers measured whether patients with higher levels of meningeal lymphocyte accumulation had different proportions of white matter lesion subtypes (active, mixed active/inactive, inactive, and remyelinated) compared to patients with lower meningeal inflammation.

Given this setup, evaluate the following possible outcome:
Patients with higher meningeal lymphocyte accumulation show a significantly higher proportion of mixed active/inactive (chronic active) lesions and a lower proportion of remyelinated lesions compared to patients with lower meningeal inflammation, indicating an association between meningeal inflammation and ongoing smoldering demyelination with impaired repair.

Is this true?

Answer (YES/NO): YES